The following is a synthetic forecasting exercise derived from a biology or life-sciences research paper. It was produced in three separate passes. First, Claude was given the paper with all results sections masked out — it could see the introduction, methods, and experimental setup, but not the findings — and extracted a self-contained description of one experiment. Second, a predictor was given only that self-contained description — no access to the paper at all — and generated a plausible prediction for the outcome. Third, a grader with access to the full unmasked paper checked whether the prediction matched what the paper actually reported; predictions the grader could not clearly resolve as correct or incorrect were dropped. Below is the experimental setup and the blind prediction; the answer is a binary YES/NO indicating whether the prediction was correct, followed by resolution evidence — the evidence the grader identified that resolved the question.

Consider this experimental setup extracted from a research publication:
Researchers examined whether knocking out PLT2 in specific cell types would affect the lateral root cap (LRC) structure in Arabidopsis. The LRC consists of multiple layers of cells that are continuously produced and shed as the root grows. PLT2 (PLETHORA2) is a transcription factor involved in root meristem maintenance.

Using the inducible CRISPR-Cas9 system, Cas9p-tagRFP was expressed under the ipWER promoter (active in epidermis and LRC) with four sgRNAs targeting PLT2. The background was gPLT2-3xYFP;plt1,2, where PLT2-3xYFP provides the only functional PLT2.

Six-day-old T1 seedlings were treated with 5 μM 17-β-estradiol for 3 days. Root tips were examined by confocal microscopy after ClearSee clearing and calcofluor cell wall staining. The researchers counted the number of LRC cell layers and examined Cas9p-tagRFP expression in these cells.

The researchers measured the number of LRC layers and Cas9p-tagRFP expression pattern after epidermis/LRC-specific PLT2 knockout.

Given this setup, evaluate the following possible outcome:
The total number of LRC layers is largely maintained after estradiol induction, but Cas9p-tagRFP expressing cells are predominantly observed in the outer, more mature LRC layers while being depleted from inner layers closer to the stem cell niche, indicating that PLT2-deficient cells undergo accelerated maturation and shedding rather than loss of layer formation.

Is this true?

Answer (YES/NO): NO